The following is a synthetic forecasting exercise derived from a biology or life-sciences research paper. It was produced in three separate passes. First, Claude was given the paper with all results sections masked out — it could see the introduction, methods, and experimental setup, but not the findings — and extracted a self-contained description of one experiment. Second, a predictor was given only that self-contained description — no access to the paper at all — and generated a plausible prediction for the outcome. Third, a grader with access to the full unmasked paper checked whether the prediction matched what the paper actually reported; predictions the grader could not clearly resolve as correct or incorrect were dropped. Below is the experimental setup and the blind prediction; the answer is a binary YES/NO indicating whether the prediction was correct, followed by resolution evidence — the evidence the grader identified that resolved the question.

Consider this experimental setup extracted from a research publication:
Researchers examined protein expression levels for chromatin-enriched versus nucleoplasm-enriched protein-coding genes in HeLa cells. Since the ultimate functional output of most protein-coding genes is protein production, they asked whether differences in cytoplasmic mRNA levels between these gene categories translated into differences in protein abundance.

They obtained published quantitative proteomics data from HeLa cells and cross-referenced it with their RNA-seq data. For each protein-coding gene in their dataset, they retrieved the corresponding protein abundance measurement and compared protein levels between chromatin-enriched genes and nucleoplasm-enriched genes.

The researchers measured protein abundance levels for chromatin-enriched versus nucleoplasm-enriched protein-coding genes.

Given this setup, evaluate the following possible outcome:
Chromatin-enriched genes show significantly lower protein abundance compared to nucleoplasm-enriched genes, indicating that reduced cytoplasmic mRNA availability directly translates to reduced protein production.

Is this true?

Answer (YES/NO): YES